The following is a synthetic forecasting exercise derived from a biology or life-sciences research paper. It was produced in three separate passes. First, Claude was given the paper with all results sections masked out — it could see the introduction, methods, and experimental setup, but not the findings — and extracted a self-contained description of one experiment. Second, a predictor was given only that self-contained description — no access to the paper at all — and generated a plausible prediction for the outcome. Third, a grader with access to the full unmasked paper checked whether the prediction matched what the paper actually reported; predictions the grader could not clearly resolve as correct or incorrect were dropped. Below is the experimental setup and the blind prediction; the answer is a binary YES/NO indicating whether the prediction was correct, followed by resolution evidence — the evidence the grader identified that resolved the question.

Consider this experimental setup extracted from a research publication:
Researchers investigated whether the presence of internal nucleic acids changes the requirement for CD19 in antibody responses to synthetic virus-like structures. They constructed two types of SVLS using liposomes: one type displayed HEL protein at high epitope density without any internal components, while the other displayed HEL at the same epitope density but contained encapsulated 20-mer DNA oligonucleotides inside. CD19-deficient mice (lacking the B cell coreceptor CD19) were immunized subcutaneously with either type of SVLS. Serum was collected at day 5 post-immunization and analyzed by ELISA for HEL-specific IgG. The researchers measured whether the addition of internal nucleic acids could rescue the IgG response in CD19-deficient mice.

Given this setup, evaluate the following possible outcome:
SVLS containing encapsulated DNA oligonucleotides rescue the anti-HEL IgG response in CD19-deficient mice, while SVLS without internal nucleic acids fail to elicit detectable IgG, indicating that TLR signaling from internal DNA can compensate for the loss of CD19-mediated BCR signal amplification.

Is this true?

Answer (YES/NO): YES